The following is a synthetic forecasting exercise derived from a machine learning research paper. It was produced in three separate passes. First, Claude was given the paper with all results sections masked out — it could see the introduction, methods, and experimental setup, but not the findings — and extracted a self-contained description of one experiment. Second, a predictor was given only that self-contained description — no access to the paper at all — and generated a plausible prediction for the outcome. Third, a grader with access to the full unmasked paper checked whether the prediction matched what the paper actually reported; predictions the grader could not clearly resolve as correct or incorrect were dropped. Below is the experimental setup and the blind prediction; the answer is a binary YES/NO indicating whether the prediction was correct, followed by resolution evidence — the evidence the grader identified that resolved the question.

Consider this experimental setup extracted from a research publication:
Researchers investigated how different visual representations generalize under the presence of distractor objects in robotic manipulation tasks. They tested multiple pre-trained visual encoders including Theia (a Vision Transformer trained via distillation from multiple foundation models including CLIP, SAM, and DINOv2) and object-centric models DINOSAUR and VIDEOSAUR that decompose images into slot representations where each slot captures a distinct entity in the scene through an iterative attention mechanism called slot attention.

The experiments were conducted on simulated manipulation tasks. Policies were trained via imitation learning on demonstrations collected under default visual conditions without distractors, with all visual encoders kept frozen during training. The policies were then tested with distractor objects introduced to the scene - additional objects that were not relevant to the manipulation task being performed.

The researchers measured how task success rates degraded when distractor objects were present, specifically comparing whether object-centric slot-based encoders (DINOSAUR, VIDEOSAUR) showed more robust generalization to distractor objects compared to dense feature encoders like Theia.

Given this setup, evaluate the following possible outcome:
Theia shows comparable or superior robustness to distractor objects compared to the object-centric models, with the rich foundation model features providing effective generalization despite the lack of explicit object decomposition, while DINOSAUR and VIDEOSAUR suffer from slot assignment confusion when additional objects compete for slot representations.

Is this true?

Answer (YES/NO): YES